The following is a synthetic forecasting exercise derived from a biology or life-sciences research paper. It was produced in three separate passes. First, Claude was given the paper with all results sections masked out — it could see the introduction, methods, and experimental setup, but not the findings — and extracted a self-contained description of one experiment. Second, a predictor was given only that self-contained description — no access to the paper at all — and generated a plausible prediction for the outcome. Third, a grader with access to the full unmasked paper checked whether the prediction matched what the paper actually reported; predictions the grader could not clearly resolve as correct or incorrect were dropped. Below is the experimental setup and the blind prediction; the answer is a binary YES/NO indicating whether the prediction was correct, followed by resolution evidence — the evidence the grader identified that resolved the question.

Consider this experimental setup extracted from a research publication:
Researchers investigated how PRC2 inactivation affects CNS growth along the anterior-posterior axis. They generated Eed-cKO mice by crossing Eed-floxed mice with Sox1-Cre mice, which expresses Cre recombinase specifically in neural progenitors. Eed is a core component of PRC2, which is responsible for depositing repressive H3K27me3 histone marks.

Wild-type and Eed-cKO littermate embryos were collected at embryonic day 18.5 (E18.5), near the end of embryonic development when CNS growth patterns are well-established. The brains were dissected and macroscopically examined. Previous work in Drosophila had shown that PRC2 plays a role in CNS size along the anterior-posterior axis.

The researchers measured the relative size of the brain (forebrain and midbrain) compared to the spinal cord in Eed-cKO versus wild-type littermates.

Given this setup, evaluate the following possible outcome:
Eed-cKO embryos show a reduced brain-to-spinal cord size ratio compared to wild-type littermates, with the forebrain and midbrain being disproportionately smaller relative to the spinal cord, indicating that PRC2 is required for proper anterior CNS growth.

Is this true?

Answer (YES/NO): YES